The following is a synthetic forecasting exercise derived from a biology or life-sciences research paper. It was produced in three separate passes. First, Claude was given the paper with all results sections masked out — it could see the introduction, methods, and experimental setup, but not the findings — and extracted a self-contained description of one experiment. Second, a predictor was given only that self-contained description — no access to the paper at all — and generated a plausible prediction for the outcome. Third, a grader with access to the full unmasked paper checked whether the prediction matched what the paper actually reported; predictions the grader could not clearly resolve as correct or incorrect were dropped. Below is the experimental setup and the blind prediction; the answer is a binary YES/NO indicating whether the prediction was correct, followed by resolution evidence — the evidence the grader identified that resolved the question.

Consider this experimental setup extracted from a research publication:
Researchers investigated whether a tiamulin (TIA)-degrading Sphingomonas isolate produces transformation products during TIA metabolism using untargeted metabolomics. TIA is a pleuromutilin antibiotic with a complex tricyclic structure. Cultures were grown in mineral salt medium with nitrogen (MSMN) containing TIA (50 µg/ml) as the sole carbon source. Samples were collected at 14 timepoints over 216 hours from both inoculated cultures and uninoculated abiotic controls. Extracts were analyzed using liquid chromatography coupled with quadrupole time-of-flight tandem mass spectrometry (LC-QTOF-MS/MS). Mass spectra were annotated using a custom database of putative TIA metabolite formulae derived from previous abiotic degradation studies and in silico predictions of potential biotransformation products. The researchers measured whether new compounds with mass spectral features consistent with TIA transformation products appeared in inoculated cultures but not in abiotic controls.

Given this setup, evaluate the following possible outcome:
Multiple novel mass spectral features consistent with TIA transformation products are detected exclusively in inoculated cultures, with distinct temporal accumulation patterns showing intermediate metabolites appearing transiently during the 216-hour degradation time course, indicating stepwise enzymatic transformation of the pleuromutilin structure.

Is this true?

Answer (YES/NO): YES